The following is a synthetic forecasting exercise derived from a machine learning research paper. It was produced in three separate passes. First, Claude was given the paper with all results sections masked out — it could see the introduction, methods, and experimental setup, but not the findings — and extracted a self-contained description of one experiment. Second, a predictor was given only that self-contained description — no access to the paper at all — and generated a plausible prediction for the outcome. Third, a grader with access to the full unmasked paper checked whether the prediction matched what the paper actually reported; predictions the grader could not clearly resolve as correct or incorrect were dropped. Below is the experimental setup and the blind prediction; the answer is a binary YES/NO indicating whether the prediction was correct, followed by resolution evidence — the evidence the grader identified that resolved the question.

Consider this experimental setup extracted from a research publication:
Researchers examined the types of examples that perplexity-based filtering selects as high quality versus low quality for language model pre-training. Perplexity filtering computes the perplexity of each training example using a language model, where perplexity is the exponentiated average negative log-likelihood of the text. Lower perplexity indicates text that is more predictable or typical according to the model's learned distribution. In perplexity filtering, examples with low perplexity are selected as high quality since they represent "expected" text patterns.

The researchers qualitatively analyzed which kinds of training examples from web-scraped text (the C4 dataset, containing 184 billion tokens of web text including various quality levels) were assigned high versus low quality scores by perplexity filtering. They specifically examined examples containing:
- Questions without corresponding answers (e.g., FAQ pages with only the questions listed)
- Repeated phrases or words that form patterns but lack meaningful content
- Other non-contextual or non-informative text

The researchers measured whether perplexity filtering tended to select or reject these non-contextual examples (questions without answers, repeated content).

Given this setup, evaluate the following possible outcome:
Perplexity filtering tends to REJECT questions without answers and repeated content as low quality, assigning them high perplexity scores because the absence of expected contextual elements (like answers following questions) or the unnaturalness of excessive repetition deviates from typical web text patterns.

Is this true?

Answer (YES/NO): NO